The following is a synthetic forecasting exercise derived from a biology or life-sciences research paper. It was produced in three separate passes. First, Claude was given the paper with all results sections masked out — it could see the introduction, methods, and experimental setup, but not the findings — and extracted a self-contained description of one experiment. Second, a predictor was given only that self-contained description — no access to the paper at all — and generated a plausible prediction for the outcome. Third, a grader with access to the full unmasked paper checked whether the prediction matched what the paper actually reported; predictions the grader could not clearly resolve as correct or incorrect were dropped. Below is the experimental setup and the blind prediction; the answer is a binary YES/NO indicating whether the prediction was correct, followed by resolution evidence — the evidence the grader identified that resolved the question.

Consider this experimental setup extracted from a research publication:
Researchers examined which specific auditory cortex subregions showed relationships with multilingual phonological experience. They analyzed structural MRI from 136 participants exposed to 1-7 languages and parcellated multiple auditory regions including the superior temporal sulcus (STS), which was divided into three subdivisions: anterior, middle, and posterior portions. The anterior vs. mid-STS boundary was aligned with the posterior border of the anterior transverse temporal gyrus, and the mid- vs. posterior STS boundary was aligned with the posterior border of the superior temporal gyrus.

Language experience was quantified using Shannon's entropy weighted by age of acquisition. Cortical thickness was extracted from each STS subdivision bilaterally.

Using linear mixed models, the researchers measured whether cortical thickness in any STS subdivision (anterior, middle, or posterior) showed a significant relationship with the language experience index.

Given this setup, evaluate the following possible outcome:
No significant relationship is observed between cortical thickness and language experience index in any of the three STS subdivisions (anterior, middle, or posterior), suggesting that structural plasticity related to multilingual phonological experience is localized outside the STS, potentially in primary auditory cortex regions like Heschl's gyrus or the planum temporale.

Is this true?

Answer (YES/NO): YES